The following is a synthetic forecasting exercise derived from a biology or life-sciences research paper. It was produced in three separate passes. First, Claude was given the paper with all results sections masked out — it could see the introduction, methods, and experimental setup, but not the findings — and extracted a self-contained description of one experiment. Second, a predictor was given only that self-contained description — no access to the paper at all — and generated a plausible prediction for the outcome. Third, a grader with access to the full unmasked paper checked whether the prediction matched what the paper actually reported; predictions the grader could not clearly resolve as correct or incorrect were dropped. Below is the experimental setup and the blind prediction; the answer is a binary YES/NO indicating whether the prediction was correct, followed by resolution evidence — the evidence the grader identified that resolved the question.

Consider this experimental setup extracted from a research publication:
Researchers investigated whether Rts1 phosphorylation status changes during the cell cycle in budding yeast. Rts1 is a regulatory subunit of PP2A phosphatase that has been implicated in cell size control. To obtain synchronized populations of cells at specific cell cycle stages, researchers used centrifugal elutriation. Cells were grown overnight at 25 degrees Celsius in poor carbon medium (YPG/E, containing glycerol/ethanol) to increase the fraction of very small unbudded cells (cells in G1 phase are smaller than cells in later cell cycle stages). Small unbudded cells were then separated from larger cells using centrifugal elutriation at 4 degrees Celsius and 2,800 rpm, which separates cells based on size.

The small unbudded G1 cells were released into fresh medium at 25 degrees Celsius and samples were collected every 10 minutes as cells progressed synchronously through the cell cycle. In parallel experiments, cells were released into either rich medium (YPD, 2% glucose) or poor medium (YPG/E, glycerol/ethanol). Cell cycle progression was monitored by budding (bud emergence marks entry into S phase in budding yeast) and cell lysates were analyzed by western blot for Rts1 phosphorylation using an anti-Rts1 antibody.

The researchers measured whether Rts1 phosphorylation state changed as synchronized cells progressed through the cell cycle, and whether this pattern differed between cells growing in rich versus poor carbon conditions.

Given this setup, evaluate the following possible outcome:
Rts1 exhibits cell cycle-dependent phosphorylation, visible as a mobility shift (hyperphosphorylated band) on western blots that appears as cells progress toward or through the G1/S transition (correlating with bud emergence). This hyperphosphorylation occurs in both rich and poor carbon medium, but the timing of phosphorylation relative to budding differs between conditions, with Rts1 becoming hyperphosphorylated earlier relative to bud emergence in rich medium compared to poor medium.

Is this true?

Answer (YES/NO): NO